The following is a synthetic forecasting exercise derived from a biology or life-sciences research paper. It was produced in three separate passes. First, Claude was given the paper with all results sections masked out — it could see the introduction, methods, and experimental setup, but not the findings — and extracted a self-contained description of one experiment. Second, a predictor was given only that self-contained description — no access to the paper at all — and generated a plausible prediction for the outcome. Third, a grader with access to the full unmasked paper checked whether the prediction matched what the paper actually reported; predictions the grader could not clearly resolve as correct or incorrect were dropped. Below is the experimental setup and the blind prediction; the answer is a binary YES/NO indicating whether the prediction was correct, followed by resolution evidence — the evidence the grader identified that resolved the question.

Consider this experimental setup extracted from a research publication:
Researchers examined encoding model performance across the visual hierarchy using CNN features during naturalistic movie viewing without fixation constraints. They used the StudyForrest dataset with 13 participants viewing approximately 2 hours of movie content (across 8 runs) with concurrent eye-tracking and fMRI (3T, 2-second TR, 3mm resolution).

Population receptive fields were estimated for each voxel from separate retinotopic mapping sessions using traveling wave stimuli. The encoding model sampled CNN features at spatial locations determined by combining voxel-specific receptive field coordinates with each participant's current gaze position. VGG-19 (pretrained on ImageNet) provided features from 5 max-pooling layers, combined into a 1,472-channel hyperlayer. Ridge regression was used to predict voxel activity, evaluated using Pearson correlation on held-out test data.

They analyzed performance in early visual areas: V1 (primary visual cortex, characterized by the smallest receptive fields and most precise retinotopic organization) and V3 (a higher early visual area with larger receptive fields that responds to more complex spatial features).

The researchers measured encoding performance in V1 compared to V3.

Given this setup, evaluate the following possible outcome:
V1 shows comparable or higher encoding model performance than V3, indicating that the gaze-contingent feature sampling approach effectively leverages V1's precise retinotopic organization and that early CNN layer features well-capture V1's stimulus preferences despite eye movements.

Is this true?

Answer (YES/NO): NO